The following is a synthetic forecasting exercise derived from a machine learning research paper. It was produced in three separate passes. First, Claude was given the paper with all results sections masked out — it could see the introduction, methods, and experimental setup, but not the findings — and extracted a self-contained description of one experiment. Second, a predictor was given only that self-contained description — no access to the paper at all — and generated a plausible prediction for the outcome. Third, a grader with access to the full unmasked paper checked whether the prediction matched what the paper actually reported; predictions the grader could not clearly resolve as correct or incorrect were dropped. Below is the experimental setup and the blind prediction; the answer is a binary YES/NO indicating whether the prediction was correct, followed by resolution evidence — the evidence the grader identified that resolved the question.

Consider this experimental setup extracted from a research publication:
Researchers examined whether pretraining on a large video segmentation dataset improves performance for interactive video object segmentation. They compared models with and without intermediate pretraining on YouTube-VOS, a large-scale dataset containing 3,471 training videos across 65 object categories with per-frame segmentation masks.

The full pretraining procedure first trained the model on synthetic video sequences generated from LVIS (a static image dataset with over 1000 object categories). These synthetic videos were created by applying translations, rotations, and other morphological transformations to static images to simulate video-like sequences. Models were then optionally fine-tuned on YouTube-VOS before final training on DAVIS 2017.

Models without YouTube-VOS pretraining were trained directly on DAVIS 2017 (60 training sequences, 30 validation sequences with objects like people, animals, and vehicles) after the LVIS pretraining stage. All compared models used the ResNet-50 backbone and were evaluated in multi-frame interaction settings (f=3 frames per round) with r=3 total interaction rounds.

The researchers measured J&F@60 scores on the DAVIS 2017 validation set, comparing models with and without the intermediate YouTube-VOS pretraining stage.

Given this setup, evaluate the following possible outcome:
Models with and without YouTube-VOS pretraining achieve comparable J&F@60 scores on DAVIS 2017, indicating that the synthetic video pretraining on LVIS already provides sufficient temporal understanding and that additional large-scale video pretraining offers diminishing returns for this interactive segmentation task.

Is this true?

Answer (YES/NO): NO